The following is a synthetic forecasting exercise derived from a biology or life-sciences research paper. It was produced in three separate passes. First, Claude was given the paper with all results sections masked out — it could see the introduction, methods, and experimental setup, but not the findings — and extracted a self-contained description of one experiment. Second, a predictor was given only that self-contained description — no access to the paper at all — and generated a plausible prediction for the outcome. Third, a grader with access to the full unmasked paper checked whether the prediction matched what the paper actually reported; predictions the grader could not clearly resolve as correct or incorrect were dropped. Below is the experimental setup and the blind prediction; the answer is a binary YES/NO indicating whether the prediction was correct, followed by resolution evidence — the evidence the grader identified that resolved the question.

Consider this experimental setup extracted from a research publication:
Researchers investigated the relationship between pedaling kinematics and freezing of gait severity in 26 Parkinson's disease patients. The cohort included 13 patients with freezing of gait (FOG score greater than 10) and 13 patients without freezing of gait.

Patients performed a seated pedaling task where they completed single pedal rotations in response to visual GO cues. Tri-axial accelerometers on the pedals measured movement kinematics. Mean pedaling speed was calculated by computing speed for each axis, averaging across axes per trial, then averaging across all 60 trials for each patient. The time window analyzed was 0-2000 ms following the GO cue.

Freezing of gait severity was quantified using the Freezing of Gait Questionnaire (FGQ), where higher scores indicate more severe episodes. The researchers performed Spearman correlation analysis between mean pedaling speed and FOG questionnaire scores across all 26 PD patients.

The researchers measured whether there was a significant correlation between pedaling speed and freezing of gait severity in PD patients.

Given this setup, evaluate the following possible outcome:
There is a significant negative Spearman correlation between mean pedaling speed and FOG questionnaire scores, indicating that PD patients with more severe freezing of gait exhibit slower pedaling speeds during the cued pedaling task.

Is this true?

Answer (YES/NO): YES